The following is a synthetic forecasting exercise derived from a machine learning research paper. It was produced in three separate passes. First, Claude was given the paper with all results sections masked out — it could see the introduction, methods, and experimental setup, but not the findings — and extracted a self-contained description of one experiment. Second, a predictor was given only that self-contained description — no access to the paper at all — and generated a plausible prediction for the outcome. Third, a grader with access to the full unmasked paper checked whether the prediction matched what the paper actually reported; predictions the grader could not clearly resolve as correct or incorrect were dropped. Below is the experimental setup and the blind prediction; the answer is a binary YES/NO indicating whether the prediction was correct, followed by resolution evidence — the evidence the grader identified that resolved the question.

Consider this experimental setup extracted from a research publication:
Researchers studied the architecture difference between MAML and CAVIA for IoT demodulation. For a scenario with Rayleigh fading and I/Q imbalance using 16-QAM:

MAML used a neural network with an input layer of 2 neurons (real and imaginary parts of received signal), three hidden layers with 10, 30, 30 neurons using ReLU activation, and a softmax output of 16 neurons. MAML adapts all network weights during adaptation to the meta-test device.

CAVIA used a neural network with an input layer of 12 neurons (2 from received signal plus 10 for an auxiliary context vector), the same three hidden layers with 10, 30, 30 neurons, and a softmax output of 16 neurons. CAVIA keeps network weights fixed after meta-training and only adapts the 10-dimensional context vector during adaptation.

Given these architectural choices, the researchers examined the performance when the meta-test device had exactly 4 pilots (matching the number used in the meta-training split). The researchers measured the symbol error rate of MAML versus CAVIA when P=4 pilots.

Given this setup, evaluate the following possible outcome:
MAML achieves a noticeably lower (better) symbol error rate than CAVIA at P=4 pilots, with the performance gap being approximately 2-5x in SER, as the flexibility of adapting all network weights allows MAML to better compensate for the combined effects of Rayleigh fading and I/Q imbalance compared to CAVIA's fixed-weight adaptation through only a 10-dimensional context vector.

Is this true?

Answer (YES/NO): NO